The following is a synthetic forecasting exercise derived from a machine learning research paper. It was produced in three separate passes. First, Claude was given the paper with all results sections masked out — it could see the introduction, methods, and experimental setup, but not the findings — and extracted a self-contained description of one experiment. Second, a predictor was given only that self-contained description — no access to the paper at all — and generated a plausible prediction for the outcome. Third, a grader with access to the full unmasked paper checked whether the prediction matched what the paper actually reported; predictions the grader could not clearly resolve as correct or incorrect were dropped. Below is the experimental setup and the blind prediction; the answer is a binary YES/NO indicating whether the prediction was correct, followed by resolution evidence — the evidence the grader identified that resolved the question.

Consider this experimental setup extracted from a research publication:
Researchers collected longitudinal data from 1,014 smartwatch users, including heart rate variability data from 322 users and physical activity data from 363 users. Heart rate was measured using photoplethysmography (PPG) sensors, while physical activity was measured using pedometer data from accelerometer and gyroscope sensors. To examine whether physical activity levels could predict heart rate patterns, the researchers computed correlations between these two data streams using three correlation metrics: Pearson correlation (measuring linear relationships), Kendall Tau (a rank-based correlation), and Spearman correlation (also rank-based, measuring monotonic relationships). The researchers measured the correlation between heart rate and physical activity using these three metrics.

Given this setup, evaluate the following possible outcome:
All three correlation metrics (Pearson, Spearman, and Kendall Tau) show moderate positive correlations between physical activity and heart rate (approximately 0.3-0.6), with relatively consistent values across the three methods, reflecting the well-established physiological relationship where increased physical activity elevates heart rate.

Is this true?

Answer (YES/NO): NO